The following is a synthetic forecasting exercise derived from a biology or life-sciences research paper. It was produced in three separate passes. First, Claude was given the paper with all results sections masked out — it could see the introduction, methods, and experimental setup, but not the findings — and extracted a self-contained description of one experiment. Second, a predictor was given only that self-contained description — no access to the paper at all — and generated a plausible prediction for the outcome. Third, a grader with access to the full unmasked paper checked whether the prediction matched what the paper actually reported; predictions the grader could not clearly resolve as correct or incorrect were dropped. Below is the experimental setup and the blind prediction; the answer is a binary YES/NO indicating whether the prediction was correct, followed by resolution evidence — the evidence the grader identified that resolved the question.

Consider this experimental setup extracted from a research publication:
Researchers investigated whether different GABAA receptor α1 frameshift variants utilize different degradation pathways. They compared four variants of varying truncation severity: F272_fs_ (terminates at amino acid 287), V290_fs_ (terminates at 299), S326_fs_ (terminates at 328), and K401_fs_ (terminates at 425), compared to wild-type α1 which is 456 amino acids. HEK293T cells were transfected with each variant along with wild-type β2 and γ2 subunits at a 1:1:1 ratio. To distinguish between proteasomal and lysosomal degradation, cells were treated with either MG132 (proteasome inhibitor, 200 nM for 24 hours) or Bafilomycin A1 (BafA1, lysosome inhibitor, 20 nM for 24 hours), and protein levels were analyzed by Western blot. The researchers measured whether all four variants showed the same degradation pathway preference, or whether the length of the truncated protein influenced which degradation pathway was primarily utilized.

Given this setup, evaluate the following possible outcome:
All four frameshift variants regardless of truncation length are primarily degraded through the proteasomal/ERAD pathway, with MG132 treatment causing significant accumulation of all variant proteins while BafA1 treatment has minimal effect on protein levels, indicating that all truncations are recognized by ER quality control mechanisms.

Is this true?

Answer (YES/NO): NO